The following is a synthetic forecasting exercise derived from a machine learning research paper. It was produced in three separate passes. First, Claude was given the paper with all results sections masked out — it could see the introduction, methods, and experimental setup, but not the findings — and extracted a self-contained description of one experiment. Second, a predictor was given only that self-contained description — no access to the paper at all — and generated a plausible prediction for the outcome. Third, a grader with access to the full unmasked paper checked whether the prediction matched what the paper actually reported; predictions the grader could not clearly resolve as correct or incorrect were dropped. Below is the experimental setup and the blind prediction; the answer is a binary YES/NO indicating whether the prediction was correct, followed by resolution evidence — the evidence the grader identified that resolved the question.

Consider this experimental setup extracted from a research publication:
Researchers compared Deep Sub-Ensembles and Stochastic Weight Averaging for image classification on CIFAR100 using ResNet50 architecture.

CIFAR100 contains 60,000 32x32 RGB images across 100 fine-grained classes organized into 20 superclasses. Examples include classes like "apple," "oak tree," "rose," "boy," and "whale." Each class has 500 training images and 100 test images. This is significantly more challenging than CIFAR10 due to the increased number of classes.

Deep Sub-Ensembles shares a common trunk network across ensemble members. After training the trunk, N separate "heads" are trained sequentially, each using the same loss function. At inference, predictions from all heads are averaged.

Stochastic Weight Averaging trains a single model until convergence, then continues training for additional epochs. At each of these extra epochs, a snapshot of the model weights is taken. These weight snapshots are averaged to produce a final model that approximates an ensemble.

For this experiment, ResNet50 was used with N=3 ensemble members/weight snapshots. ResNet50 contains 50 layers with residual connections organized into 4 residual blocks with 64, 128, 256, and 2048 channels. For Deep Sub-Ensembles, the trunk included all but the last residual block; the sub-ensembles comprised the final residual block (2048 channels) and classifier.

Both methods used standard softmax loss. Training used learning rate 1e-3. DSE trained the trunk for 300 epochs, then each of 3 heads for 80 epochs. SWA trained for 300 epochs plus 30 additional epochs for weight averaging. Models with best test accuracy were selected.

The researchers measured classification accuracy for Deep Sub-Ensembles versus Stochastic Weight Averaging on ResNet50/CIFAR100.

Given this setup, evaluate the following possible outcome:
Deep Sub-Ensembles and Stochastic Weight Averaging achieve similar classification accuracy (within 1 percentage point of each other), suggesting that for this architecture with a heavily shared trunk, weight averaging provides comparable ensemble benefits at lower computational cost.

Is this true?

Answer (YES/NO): NO